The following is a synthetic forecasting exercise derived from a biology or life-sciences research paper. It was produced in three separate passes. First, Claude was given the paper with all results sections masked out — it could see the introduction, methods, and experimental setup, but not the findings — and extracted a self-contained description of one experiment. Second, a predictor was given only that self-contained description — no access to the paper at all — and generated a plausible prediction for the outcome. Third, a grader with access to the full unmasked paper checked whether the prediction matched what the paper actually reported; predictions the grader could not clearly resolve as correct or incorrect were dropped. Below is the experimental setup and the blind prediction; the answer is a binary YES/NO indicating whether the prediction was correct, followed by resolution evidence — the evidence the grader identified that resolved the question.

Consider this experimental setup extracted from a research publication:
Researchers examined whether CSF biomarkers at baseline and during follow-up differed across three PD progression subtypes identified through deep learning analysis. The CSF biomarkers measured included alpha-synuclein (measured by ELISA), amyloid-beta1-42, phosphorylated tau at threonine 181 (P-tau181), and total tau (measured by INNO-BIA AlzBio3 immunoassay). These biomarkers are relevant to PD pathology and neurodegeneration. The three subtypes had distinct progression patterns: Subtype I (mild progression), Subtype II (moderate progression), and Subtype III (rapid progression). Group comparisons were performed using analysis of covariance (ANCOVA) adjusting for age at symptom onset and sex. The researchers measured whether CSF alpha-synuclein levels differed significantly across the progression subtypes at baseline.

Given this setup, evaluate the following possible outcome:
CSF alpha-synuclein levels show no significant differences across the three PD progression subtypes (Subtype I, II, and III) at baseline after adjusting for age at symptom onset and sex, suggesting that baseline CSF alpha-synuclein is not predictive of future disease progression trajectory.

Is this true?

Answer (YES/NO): YES